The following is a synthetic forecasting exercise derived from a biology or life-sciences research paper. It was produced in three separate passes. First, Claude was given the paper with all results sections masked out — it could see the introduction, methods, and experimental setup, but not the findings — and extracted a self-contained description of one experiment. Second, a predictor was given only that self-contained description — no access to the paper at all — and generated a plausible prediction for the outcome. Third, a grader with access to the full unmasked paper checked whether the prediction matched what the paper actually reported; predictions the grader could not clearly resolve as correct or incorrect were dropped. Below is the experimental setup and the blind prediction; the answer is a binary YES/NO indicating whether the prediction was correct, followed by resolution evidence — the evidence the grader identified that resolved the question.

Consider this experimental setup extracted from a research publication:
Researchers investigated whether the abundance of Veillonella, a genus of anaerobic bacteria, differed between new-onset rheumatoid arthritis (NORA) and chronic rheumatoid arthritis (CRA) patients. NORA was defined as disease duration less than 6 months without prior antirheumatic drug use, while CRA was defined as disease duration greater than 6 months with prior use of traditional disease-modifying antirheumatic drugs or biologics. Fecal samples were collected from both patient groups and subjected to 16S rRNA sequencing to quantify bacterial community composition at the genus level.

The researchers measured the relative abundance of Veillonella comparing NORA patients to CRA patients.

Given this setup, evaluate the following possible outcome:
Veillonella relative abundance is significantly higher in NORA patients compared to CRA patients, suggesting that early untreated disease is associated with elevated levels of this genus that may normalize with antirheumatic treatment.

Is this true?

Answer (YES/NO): YES